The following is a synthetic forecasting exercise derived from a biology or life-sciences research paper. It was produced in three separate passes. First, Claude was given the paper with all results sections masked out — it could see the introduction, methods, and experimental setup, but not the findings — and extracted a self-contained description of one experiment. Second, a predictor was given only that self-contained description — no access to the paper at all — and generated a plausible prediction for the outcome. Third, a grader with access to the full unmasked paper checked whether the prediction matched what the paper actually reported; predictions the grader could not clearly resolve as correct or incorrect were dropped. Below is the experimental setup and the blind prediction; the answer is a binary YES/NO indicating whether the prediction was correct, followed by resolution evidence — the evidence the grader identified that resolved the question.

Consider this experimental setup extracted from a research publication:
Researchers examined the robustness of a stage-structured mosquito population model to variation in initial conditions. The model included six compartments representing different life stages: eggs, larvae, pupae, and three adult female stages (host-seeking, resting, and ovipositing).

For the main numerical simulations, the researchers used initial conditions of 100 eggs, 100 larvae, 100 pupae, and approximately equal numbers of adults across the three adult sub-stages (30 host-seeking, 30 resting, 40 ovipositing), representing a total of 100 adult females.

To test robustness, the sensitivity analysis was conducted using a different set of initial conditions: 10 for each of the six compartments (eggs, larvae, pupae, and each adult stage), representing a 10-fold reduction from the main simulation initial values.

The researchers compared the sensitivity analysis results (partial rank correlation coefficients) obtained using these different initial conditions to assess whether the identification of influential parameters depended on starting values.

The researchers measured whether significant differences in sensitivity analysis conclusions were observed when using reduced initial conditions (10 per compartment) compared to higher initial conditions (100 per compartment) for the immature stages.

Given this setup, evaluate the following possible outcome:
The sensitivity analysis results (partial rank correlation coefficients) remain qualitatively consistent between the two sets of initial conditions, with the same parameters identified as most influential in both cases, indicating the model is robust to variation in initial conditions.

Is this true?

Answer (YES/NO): YES